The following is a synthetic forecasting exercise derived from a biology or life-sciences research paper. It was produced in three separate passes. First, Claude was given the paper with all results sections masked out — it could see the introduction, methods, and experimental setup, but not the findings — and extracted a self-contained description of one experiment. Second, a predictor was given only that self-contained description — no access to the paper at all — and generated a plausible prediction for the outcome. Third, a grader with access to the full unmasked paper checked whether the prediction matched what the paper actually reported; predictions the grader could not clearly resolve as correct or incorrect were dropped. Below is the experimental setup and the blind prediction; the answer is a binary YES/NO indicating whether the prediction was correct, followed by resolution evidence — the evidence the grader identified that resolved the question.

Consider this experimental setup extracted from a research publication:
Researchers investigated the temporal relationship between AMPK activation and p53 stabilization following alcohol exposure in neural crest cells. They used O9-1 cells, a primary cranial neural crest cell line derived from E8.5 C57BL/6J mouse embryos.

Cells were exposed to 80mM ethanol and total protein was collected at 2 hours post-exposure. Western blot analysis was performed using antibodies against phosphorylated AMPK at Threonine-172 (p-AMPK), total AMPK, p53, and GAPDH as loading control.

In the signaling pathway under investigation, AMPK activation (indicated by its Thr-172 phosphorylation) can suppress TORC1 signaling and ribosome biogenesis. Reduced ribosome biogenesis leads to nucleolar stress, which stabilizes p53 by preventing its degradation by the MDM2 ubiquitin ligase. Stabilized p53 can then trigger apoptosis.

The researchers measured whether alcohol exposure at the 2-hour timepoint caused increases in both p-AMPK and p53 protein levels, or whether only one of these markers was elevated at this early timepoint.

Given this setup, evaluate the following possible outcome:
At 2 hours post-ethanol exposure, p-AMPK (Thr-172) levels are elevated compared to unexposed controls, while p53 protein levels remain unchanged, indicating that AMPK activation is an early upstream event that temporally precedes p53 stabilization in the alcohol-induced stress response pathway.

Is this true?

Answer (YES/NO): NO